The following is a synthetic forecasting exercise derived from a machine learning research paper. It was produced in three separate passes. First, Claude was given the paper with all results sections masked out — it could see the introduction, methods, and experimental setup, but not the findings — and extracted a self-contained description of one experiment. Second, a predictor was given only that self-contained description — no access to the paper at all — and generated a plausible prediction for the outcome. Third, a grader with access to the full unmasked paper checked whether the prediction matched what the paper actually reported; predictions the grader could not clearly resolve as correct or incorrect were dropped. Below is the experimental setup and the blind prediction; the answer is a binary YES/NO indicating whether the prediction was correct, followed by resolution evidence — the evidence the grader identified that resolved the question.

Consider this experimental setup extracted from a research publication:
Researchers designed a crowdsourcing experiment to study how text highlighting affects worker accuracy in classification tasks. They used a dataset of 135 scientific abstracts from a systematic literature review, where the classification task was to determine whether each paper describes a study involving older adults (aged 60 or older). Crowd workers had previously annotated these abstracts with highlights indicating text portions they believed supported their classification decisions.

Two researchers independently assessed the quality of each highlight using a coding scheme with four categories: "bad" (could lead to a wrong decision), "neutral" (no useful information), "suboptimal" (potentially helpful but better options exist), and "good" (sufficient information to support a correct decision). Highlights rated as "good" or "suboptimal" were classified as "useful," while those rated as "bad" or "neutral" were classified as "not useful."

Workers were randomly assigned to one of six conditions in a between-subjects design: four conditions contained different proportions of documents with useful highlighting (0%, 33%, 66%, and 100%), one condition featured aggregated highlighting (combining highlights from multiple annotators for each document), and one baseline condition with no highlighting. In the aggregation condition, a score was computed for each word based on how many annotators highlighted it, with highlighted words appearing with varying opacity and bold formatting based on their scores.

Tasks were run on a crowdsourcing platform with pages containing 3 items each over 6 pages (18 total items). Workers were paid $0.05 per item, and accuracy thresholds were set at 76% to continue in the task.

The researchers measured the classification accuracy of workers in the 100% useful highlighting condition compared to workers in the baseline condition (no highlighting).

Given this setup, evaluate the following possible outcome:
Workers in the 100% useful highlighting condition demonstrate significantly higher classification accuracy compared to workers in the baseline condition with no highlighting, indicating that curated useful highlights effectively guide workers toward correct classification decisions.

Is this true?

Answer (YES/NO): NO